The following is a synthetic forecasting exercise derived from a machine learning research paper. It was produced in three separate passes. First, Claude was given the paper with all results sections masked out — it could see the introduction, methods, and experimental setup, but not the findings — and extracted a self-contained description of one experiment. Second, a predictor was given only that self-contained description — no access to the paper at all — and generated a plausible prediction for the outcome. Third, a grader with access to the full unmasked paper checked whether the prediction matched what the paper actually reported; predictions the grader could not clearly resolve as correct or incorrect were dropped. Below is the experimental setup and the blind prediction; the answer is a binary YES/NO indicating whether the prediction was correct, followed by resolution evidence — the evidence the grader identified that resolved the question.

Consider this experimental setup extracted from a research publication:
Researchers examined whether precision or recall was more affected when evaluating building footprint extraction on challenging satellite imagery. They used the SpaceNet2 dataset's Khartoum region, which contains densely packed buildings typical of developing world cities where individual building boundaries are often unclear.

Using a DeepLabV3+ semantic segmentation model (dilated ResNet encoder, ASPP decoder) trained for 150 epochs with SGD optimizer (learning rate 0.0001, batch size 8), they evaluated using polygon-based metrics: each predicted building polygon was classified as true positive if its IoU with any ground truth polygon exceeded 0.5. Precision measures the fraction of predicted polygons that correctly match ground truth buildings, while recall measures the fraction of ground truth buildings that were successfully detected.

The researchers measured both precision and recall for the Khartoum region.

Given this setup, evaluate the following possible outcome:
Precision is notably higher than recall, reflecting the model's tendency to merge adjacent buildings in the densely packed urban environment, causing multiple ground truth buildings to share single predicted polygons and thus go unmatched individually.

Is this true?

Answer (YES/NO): YES